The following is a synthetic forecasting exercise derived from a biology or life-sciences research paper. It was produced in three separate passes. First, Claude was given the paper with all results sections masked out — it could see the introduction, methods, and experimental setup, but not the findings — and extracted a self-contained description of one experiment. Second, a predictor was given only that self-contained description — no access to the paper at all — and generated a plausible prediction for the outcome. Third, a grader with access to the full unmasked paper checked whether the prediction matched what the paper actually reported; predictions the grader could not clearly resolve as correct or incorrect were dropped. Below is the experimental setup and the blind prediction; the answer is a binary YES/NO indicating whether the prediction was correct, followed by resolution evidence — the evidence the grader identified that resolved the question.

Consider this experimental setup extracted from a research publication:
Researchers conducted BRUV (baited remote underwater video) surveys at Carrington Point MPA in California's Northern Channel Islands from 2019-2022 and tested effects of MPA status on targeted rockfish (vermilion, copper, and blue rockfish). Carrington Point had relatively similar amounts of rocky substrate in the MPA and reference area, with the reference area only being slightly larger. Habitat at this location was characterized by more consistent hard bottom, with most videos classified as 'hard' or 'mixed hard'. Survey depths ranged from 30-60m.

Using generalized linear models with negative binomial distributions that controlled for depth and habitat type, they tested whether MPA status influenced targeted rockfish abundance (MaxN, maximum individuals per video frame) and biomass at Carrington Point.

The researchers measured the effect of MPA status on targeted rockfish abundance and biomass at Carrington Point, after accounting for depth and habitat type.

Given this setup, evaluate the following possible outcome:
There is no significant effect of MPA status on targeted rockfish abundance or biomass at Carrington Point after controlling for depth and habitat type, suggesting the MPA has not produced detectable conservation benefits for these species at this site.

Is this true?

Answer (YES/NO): NO